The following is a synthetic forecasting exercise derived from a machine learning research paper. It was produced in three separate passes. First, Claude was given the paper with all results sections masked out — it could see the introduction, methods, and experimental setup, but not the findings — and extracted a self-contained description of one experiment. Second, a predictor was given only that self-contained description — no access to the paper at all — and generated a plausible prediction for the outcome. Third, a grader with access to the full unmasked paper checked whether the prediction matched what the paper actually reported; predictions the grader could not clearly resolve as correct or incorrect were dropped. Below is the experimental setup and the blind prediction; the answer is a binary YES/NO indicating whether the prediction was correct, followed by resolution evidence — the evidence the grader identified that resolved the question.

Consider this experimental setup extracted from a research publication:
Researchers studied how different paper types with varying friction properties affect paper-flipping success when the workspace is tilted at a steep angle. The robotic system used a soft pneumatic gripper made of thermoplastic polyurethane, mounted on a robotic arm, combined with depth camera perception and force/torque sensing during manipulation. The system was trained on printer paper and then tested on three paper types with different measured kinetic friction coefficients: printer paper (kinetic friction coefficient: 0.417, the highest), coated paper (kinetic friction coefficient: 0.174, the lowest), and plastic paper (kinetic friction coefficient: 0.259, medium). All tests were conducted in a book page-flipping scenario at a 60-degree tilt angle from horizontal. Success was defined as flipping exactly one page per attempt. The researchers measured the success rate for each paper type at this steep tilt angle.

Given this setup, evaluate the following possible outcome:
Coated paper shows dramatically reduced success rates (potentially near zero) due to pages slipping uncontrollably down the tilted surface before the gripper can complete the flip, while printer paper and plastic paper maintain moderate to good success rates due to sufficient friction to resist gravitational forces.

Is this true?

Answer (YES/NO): NO